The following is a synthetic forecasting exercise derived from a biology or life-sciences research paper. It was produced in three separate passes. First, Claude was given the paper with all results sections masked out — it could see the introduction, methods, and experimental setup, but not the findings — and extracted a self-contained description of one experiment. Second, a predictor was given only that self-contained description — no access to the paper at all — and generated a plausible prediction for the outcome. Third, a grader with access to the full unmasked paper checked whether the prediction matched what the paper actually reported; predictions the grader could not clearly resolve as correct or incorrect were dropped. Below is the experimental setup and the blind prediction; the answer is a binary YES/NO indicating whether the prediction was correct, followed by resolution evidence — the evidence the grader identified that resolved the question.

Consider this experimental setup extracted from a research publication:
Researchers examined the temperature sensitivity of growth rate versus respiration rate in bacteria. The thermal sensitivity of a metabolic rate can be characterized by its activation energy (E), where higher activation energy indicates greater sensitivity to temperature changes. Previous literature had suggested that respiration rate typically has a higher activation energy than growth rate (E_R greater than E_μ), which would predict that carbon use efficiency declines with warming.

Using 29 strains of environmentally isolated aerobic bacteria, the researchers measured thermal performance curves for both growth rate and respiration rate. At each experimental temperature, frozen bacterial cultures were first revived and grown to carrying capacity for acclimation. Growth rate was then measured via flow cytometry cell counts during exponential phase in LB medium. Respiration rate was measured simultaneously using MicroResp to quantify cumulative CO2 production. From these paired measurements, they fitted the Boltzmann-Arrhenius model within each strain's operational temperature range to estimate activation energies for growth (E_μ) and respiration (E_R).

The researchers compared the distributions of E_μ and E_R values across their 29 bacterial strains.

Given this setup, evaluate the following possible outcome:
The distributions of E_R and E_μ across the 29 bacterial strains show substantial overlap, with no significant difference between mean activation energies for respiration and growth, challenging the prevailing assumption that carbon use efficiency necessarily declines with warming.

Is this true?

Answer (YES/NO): NO